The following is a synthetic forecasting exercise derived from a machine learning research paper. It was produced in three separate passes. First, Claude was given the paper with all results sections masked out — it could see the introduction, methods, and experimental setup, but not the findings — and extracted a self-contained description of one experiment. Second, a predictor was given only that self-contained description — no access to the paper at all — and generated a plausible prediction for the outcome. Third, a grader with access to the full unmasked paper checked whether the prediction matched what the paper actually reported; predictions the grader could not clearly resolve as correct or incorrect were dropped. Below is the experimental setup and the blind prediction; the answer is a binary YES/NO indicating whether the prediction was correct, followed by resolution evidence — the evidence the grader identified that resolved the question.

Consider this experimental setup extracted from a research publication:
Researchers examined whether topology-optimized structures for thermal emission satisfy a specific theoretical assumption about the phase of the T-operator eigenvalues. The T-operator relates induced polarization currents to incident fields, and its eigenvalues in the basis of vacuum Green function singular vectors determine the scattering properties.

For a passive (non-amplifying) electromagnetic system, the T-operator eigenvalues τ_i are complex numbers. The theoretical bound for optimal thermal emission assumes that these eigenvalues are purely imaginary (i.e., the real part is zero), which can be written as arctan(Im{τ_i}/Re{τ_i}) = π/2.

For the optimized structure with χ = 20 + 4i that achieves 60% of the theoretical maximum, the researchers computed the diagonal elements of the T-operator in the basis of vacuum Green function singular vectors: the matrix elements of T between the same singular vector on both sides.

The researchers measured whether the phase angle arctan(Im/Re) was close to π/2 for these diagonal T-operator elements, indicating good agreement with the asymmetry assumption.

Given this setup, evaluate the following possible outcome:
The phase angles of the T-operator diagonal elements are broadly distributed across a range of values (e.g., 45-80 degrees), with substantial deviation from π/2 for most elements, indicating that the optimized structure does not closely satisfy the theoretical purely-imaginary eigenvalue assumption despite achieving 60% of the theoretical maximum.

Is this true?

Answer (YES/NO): NO